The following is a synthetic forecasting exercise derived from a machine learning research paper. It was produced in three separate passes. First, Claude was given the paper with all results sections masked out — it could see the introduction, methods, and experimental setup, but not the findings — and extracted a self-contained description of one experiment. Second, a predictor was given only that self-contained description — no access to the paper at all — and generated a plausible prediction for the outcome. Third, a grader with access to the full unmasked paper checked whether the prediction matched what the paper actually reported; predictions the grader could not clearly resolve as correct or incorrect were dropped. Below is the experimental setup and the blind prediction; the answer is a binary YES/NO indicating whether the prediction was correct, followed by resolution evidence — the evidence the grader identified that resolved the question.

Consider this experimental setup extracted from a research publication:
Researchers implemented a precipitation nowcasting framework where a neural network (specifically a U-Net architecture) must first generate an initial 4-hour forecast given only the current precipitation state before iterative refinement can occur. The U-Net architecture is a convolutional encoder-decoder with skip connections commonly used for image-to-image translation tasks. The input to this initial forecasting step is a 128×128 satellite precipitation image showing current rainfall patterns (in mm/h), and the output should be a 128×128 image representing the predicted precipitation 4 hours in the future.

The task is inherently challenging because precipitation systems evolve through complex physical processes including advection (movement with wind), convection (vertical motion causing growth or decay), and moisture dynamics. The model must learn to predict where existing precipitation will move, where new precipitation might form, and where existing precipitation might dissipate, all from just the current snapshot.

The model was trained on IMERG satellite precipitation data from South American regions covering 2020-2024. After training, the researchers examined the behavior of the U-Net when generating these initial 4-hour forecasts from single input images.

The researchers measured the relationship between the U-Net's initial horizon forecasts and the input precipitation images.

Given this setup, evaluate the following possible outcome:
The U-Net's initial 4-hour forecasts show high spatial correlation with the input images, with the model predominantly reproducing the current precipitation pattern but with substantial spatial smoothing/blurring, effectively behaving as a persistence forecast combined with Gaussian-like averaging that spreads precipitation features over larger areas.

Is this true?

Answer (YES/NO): NO